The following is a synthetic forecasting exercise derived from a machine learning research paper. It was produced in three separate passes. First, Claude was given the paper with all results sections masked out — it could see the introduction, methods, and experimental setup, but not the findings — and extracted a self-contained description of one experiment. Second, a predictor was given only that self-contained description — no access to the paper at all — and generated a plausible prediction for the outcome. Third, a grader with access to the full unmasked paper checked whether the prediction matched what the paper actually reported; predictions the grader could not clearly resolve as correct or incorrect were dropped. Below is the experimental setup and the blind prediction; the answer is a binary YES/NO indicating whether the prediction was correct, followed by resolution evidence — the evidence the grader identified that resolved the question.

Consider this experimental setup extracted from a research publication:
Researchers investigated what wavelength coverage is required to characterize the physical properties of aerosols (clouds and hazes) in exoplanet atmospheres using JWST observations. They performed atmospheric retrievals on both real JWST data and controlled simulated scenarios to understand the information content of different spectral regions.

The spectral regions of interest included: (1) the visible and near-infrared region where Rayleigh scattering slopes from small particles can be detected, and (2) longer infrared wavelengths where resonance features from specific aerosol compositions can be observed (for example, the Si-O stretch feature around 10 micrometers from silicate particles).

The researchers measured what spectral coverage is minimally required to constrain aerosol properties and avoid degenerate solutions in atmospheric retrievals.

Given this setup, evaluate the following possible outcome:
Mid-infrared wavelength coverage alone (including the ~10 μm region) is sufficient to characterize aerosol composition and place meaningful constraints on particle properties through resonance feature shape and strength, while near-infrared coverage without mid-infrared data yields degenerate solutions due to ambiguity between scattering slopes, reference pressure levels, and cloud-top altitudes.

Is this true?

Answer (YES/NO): NO